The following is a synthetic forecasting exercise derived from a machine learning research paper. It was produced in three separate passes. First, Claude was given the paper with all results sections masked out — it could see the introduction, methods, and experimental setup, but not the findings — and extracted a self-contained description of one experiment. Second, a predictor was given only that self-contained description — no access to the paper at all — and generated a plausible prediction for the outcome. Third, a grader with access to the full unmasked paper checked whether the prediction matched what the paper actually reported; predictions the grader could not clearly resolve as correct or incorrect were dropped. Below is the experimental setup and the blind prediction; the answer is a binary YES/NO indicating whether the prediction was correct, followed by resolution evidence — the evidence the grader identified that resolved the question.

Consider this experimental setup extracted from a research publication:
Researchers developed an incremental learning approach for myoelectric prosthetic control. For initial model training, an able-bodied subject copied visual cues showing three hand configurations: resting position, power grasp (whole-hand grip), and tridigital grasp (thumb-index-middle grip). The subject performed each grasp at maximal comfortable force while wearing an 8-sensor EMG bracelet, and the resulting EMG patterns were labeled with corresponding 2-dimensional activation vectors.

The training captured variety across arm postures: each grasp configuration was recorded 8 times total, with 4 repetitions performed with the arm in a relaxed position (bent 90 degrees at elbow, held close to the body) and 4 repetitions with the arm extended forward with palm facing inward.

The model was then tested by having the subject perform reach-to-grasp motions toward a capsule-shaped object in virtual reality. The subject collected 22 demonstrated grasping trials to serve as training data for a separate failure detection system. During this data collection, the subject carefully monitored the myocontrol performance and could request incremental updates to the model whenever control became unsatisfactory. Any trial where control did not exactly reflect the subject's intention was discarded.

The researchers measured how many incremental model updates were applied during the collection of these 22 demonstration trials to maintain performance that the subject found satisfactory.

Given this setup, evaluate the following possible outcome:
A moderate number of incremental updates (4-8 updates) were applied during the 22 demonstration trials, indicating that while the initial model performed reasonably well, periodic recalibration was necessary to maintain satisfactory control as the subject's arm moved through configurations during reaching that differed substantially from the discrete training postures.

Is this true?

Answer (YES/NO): NO